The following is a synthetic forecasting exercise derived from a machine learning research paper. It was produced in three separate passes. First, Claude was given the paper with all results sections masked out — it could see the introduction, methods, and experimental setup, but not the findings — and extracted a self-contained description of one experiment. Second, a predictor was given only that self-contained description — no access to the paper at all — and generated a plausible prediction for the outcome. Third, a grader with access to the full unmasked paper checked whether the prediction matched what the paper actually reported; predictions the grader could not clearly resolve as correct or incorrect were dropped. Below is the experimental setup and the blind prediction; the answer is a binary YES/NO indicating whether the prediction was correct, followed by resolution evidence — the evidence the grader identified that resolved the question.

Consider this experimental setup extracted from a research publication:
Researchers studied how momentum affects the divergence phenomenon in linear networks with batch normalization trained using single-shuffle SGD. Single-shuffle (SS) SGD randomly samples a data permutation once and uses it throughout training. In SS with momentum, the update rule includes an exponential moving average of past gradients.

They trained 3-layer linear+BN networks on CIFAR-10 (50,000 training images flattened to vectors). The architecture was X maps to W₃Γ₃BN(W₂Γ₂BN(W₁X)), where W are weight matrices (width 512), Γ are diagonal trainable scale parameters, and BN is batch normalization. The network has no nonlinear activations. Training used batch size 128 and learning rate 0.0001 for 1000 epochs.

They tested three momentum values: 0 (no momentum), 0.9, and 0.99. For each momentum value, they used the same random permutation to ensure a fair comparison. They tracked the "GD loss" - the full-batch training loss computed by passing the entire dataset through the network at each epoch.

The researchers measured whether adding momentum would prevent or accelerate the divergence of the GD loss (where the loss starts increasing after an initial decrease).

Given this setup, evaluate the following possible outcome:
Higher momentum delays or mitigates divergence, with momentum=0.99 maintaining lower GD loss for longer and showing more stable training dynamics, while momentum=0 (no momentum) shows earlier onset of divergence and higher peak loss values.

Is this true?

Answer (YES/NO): NO